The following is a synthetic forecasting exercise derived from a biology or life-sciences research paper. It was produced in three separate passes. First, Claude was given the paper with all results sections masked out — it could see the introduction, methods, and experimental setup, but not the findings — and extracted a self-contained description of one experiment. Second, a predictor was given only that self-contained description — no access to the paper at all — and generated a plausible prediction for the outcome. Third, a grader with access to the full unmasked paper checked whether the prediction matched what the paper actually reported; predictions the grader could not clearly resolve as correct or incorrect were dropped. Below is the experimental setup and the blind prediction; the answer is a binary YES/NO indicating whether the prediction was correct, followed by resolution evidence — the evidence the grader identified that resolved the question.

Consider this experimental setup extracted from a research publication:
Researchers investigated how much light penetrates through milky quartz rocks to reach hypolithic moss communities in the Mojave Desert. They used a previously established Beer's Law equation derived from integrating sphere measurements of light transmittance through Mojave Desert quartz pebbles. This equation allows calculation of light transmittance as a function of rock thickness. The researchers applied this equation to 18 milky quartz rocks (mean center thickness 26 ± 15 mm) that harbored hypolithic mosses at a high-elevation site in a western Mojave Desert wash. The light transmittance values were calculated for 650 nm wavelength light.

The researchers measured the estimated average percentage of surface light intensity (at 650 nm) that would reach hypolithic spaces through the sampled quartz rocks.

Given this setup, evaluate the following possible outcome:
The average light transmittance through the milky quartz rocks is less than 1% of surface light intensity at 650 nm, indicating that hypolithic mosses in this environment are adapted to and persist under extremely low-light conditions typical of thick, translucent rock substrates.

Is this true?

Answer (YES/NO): NO